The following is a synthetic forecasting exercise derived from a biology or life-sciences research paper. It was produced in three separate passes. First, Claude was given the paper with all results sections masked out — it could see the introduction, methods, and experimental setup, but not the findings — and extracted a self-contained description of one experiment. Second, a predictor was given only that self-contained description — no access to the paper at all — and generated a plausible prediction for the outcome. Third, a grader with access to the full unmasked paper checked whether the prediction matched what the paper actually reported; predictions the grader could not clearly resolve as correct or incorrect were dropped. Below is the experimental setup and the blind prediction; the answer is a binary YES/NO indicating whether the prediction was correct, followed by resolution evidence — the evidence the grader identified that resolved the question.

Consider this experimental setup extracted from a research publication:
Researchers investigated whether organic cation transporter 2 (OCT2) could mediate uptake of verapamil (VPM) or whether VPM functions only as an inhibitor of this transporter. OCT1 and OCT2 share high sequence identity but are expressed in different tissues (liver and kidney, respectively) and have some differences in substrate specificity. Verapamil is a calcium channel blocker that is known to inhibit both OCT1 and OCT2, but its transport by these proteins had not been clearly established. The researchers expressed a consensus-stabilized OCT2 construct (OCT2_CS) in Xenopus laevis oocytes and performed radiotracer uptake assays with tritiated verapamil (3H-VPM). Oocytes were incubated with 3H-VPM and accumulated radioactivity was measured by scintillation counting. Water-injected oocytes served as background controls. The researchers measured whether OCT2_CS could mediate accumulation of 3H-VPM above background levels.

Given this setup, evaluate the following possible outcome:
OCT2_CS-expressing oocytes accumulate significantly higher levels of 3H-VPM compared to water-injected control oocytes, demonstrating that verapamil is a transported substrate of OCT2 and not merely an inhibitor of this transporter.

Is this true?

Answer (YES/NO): NO